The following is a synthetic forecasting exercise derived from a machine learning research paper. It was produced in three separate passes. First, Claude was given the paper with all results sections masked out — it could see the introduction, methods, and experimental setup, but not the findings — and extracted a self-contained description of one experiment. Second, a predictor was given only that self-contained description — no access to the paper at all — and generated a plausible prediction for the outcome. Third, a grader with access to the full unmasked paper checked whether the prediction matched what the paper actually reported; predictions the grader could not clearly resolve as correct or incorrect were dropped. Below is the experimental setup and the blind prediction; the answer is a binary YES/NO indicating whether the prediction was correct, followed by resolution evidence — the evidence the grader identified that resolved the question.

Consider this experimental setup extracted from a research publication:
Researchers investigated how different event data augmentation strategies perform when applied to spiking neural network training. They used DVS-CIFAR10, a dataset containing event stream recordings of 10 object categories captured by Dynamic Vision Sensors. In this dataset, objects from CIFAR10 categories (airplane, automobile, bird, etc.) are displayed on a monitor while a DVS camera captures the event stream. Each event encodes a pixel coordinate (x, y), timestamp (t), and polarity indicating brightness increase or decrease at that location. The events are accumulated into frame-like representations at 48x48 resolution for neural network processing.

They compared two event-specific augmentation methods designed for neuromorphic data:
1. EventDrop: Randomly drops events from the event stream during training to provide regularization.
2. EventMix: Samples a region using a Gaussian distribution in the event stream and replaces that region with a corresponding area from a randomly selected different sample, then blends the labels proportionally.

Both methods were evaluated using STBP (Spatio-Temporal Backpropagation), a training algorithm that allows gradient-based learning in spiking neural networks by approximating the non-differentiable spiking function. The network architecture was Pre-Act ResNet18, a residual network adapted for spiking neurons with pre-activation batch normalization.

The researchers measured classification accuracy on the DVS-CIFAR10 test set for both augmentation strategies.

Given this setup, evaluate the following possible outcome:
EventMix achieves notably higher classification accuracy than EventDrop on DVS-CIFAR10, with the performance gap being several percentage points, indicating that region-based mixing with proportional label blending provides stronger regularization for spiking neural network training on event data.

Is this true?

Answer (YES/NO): YES